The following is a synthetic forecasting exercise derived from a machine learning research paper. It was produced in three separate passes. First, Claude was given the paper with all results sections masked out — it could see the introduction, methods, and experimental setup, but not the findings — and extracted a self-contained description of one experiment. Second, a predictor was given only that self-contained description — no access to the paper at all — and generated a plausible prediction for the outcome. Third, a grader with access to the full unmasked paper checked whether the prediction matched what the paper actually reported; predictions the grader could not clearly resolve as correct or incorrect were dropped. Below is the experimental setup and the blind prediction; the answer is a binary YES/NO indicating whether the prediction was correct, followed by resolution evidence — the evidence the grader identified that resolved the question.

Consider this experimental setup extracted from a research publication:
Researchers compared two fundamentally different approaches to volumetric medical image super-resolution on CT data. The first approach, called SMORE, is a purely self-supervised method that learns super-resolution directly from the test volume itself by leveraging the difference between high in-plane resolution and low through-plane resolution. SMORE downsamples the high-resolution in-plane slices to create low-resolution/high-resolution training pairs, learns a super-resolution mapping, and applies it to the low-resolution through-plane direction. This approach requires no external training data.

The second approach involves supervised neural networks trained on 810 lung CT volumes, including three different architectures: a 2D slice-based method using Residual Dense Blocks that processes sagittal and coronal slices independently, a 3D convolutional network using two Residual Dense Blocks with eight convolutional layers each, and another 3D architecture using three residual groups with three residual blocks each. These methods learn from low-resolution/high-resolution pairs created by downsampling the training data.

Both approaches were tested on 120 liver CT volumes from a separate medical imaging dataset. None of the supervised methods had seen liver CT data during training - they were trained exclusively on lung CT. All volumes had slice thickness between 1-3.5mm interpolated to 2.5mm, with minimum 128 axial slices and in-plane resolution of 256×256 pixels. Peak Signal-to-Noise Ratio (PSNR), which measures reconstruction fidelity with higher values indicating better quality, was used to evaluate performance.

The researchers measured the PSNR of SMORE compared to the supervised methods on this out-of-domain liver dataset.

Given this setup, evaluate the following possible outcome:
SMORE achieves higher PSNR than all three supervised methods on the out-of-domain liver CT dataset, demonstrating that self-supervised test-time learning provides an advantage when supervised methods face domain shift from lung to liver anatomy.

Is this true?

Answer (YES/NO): NO